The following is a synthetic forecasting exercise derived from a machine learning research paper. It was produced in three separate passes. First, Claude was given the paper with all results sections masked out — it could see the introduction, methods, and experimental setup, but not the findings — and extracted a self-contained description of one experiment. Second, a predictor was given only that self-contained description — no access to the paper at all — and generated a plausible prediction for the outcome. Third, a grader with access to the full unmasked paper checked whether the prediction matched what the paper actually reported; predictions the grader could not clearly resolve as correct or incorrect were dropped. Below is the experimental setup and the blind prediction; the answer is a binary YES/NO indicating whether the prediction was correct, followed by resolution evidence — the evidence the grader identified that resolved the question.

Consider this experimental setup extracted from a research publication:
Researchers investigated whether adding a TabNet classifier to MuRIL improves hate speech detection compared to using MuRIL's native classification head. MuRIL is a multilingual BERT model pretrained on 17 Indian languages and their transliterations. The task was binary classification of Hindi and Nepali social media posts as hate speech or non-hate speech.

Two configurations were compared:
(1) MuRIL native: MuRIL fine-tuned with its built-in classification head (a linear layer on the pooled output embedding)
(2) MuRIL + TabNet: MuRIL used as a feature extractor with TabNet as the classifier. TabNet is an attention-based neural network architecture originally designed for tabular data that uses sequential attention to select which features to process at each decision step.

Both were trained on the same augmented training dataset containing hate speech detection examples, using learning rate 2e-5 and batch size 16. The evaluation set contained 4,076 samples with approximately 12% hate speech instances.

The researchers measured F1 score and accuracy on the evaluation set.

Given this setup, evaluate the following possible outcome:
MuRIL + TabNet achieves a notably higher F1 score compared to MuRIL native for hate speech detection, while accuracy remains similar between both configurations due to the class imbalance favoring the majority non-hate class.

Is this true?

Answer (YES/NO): NO